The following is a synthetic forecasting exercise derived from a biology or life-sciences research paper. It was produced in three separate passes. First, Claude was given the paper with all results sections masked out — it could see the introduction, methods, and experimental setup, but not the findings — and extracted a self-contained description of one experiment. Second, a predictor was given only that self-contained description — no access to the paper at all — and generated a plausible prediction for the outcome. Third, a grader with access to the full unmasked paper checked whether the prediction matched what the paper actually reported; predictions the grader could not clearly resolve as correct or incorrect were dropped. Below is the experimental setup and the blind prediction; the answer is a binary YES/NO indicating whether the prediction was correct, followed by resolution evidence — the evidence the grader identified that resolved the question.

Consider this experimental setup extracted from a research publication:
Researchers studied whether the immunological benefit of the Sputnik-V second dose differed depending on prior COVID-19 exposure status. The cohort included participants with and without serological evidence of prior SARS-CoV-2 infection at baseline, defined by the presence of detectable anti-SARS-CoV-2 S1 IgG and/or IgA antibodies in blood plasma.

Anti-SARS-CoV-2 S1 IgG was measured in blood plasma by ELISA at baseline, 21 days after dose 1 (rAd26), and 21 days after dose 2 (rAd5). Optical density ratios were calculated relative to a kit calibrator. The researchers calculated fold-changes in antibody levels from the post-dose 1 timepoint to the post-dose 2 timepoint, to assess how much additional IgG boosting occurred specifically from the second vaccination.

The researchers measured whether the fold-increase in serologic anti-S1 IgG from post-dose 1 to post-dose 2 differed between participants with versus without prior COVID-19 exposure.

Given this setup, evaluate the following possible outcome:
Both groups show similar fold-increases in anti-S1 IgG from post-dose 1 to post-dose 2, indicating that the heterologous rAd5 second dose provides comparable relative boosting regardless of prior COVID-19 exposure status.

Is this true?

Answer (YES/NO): YES